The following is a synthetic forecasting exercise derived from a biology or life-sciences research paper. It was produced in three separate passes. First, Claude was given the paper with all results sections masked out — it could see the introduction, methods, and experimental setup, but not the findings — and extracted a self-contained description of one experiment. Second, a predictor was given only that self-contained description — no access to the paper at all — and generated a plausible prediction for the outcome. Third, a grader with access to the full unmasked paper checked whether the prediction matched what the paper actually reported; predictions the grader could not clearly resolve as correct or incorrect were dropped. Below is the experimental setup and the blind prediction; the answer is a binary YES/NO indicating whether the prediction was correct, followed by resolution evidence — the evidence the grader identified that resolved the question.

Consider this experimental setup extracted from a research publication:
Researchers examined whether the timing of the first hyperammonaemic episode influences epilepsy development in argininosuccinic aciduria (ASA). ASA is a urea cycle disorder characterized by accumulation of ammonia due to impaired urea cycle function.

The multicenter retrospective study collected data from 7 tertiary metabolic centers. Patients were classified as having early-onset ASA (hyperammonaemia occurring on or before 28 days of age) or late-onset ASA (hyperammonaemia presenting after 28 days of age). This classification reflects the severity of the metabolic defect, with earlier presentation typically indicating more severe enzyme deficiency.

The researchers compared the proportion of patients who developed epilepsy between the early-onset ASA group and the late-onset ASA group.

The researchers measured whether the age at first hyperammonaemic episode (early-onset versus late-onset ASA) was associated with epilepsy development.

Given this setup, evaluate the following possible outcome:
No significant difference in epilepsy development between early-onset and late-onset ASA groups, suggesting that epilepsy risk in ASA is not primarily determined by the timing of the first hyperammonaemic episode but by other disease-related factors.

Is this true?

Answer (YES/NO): YES